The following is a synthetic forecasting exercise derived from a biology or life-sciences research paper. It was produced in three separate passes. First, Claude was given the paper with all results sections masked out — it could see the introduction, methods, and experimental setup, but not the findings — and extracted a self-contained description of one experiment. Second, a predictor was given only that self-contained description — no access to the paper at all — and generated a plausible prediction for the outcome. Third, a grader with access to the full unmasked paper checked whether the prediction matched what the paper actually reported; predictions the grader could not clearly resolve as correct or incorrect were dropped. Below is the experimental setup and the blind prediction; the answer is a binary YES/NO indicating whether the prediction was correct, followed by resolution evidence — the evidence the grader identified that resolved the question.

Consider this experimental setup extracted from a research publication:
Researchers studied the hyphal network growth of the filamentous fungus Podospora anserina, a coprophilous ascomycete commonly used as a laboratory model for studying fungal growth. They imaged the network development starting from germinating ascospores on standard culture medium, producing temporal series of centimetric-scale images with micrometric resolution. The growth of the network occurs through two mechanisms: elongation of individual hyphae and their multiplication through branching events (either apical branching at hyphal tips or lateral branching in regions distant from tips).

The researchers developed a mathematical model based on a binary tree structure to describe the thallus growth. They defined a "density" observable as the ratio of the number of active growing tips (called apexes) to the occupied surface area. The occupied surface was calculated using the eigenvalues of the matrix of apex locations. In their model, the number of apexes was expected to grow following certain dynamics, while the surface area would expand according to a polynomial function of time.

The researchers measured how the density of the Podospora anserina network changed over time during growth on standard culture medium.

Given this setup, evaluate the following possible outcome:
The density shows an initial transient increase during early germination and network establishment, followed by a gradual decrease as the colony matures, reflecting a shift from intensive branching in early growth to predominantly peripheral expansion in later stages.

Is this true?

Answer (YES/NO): NO